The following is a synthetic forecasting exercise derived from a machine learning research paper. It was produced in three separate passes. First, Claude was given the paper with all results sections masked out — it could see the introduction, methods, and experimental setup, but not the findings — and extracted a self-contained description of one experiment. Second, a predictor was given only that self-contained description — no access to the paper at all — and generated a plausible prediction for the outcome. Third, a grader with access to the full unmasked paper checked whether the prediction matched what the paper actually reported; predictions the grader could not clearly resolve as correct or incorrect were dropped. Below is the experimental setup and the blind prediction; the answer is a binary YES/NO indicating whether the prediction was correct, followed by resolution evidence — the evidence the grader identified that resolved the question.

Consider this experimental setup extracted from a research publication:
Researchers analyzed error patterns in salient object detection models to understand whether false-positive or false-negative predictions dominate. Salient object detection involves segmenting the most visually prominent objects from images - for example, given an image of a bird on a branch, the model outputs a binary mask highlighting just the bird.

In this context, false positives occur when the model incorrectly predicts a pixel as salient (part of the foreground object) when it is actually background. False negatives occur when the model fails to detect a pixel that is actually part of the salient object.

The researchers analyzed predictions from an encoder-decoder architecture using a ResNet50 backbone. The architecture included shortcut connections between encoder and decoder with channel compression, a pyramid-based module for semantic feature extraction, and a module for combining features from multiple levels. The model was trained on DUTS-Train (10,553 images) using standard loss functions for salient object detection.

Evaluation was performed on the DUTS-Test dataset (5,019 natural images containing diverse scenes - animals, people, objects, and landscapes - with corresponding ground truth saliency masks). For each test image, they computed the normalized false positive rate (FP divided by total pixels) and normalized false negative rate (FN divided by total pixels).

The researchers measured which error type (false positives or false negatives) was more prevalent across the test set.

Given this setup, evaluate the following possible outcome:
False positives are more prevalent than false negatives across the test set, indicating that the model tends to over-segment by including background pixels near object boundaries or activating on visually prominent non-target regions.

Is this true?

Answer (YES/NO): YES